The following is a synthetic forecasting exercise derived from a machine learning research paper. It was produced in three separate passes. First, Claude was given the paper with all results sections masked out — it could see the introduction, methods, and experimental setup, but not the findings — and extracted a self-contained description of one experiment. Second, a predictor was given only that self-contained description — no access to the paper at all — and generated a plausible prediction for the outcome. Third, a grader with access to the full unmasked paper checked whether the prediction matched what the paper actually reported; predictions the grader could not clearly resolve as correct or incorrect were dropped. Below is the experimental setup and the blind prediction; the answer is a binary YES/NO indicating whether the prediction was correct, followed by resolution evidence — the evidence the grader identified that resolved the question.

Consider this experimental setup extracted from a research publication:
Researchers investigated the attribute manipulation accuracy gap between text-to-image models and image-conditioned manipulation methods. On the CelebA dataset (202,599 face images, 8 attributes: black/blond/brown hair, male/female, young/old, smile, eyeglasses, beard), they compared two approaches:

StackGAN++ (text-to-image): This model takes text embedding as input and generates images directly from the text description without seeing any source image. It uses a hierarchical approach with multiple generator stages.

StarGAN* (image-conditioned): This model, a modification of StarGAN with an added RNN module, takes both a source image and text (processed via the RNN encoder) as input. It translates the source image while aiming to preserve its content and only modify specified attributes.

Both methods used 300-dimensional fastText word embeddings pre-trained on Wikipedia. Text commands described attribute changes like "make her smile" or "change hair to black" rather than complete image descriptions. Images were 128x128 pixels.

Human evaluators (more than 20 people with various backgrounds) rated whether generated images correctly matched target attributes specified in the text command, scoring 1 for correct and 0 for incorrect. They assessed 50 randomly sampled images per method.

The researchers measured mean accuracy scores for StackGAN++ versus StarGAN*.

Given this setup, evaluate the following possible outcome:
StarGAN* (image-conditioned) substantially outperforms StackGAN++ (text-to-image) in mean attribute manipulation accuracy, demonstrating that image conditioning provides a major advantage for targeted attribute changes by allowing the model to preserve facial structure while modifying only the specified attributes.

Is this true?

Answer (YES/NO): YES